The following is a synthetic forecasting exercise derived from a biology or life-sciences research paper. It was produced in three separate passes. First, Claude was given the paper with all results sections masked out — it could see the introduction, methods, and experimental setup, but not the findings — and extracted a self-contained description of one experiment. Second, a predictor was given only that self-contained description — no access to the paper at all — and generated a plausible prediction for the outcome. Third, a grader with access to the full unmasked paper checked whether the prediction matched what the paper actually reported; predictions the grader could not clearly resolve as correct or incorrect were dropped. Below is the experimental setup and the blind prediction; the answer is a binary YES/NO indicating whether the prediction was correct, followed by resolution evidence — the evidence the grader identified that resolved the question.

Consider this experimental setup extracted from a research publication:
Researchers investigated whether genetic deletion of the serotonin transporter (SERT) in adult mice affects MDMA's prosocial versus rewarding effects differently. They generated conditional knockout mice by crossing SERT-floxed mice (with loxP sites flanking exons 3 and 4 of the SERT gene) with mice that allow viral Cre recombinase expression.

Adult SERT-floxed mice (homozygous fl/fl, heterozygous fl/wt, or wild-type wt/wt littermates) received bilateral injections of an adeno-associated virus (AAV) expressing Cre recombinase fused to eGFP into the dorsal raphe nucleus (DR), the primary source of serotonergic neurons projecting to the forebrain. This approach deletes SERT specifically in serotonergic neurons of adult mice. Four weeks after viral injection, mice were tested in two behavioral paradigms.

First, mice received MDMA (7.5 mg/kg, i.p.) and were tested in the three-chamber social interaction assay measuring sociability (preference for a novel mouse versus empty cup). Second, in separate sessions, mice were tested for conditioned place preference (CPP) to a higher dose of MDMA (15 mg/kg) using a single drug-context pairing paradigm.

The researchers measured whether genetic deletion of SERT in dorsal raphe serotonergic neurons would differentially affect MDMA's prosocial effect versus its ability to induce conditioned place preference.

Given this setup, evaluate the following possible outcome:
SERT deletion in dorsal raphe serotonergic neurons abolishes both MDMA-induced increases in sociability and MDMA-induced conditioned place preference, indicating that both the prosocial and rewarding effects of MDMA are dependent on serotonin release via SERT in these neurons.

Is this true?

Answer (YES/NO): NO